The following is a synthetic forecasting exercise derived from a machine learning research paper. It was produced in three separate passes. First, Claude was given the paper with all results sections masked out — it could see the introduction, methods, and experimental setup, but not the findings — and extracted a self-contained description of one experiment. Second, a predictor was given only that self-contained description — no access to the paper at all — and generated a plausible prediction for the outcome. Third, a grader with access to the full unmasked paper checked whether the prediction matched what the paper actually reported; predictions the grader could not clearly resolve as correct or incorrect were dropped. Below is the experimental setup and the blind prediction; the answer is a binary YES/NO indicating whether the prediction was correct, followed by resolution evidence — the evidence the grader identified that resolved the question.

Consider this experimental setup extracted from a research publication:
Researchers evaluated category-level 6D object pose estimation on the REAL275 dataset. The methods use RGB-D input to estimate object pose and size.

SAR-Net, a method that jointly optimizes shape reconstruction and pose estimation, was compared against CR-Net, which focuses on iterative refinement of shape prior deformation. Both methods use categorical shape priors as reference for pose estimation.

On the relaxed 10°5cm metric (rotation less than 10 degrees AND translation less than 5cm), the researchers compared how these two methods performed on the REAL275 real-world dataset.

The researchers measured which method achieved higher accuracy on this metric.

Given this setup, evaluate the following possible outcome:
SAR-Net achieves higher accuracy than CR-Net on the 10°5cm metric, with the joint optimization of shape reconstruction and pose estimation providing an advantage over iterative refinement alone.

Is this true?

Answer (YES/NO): YES